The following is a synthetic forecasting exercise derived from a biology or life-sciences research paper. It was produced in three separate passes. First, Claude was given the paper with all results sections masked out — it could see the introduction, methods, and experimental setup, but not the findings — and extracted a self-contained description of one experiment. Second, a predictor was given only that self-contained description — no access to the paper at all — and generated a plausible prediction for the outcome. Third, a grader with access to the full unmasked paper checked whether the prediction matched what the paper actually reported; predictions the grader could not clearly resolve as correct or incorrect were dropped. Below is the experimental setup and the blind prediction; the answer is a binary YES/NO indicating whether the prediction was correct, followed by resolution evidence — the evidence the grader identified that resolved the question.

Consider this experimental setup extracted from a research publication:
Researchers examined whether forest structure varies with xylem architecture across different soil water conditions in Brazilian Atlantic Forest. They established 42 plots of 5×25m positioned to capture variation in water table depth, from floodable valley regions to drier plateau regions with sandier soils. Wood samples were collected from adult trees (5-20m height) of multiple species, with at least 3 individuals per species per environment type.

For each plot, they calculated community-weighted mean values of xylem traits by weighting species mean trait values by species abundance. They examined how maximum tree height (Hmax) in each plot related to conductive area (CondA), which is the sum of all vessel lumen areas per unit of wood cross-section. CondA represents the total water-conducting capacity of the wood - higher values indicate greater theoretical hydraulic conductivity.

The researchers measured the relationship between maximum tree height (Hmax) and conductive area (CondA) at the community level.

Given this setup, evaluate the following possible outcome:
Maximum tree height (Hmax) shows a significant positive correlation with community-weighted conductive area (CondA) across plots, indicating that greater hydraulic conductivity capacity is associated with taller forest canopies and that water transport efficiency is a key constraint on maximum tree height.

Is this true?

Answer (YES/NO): NO